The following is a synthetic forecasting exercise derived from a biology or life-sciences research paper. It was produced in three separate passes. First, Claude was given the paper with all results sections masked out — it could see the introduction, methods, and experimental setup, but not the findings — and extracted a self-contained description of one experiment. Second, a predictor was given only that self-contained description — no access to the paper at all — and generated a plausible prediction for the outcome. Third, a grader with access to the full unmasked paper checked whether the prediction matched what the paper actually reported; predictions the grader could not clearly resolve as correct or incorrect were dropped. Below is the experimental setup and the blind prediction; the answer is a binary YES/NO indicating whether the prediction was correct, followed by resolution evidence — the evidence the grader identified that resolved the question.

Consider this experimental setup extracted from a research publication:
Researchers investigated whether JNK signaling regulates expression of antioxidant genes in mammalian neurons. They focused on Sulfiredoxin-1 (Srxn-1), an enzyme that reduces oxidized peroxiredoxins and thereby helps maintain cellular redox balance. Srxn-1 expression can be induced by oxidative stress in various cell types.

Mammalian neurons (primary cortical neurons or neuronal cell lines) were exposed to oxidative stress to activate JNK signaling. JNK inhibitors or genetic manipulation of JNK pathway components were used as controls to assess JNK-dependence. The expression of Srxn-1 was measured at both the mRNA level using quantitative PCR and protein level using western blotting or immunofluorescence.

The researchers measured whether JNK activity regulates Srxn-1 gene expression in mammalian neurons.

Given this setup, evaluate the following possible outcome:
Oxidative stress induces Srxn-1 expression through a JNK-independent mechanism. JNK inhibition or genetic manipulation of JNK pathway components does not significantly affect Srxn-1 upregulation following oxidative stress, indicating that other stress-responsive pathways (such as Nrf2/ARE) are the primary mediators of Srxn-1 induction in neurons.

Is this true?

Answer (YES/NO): NO